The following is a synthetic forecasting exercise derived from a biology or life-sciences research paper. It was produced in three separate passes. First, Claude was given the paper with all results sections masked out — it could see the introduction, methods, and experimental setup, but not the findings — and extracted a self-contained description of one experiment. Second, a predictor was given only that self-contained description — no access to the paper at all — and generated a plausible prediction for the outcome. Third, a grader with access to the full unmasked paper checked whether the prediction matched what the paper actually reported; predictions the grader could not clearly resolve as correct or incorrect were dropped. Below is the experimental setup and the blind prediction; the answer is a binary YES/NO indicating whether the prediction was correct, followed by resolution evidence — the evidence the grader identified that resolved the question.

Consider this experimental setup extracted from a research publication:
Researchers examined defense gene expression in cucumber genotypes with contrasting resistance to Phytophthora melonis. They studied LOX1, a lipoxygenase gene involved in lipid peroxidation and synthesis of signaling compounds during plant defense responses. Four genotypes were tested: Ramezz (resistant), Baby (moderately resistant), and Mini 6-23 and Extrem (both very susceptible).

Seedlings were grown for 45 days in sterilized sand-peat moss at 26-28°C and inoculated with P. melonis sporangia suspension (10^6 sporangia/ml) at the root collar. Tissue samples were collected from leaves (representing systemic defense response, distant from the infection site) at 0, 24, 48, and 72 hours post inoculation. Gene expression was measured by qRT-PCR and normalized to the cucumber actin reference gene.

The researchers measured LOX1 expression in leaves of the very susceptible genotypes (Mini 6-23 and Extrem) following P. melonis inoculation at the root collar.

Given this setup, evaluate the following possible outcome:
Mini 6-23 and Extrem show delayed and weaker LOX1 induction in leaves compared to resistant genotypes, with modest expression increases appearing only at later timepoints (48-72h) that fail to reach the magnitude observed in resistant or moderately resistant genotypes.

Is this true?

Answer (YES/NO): YES